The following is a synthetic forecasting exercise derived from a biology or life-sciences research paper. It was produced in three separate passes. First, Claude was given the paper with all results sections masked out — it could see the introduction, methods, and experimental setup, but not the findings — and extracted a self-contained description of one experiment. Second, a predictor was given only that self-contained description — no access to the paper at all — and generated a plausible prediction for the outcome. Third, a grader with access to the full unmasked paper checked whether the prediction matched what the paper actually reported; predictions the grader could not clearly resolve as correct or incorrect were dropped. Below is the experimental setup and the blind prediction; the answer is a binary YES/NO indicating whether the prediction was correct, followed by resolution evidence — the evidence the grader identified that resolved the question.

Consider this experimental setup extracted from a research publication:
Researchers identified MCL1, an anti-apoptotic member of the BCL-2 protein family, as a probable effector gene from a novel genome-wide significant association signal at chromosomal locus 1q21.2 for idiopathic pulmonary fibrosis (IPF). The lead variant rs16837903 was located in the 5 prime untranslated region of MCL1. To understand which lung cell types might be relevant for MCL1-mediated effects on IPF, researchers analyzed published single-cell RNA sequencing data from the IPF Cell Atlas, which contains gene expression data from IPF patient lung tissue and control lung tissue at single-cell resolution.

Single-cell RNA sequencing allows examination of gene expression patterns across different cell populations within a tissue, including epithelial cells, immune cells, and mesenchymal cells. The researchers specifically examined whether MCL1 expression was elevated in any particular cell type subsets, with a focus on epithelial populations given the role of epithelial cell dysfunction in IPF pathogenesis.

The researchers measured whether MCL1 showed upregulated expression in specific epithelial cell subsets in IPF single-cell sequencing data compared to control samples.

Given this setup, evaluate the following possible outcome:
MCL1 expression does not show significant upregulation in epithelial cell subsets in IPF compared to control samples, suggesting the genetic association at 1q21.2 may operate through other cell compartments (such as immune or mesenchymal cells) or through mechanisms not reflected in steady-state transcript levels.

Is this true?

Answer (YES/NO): NO